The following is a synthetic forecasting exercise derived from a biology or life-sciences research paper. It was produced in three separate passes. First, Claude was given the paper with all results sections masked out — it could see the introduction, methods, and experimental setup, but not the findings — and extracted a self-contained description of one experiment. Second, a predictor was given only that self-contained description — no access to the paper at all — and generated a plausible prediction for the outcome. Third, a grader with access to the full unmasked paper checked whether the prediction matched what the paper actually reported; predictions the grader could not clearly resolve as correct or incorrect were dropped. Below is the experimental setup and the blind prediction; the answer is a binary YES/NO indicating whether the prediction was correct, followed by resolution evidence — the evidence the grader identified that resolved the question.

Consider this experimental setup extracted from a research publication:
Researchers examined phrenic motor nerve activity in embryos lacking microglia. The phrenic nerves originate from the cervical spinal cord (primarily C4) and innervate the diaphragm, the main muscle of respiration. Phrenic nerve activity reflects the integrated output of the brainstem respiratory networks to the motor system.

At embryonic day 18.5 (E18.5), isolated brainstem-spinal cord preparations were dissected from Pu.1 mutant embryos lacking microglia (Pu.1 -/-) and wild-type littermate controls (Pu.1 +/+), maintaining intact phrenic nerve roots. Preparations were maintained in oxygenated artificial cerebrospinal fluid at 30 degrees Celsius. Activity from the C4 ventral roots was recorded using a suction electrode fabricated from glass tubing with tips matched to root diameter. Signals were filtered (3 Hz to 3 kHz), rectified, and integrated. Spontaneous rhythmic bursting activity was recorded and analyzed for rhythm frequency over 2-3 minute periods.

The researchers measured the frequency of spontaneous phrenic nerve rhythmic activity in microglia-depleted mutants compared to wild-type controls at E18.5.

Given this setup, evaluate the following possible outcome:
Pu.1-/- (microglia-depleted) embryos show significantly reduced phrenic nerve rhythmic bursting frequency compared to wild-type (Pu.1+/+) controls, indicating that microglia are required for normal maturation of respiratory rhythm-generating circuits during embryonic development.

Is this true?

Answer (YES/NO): YES